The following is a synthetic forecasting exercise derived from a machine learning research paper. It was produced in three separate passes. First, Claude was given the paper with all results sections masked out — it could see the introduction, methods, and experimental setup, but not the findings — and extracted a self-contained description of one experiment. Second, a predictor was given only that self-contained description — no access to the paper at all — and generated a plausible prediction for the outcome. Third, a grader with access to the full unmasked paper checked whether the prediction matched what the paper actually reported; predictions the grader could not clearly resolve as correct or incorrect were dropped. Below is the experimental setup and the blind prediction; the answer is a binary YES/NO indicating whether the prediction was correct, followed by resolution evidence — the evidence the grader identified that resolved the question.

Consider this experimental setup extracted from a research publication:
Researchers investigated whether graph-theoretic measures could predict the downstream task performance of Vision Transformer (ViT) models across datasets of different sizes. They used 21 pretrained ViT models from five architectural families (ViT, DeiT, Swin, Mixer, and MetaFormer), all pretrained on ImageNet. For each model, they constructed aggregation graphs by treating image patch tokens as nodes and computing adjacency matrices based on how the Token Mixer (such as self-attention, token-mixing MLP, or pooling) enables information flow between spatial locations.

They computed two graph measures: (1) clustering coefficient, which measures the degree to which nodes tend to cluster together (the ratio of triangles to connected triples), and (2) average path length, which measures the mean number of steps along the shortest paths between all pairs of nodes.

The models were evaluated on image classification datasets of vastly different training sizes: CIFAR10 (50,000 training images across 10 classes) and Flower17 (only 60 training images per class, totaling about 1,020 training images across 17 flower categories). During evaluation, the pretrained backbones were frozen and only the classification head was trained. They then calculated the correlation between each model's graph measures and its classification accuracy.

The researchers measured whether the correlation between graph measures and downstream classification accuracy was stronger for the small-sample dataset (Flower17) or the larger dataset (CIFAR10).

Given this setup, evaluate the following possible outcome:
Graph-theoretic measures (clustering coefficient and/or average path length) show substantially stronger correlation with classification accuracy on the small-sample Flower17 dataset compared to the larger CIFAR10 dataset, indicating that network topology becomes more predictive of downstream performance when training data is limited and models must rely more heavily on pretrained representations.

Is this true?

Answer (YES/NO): YES